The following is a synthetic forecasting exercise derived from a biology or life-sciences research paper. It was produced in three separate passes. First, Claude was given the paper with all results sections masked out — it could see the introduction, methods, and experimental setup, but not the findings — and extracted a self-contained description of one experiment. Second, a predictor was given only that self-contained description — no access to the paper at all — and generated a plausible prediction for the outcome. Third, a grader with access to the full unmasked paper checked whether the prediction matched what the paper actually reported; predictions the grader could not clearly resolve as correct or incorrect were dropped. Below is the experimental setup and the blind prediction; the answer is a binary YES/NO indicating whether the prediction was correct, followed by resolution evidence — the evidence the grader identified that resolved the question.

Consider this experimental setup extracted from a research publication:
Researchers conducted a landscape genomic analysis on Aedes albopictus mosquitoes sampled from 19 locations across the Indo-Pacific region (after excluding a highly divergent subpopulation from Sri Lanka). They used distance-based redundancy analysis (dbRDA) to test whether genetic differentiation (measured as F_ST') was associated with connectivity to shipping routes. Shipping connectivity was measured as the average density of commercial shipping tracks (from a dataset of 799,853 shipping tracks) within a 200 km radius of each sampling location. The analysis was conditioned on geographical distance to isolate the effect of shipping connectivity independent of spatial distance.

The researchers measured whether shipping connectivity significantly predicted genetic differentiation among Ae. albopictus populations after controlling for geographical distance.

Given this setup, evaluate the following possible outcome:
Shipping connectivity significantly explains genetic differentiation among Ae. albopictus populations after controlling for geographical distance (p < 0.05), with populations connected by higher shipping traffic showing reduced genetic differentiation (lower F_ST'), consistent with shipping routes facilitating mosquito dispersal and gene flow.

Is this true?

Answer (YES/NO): YES